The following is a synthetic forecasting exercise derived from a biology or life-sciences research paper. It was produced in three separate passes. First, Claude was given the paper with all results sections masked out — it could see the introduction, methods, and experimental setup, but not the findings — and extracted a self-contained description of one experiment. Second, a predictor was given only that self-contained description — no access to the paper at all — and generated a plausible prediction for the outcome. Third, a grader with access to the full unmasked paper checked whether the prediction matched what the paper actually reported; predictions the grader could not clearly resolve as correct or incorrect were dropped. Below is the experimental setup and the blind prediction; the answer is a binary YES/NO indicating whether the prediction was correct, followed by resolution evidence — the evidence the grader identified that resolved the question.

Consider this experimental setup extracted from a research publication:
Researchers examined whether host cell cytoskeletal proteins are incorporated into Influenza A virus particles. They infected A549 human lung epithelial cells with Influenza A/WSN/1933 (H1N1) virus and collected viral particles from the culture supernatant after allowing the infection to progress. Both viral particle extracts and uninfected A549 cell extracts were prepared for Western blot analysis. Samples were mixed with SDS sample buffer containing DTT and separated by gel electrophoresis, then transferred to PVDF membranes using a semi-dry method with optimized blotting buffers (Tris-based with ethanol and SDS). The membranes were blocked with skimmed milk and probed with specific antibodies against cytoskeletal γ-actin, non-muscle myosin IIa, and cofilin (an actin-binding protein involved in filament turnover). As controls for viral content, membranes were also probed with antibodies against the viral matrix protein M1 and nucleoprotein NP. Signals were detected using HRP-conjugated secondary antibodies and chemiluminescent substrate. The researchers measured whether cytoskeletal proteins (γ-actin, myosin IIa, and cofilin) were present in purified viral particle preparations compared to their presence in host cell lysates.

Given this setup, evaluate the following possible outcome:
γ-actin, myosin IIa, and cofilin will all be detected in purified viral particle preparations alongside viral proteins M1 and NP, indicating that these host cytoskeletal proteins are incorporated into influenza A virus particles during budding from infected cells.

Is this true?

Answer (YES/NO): YES